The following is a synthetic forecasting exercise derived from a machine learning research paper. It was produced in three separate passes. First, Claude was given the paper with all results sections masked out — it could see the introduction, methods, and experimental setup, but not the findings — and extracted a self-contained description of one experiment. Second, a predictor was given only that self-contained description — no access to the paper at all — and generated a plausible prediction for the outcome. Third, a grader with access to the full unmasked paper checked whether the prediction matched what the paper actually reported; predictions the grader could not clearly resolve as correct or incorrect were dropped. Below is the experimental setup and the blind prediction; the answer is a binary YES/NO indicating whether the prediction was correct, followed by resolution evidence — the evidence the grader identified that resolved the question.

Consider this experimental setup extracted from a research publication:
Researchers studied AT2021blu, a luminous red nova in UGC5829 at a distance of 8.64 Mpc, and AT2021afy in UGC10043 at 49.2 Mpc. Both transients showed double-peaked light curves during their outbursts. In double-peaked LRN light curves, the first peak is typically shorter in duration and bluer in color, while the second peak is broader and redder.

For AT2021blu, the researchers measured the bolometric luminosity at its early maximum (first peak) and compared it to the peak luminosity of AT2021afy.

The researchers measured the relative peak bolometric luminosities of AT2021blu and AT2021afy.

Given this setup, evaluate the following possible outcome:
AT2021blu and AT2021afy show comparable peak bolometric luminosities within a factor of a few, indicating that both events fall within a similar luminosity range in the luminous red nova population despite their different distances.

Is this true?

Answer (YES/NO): YES